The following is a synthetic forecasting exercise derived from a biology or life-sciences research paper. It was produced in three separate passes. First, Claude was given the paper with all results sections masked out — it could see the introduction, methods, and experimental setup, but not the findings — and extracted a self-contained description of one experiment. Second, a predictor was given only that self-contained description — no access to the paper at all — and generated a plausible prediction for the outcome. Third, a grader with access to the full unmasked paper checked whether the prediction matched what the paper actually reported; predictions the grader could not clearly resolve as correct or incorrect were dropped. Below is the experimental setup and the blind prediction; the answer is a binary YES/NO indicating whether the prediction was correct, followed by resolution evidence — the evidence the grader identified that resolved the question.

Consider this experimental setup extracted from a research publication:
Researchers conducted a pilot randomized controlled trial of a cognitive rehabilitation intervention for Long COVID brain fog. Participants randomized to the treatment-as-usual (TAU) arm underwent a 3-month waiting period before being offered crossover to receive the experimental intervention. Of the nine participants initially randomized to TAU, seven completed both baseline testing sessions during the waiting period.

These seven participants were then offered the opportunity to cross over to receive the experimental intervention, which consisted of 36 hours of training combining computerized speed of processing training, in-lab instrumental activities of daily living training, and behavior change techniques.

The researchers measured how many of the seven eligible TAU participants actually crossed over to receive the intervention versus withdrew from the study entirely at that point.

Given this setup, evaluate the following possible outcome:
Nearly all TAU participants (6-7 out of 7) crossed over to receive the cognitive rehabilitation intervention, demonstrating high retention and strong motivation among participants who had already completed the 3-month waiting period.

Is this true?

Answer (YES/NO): NO